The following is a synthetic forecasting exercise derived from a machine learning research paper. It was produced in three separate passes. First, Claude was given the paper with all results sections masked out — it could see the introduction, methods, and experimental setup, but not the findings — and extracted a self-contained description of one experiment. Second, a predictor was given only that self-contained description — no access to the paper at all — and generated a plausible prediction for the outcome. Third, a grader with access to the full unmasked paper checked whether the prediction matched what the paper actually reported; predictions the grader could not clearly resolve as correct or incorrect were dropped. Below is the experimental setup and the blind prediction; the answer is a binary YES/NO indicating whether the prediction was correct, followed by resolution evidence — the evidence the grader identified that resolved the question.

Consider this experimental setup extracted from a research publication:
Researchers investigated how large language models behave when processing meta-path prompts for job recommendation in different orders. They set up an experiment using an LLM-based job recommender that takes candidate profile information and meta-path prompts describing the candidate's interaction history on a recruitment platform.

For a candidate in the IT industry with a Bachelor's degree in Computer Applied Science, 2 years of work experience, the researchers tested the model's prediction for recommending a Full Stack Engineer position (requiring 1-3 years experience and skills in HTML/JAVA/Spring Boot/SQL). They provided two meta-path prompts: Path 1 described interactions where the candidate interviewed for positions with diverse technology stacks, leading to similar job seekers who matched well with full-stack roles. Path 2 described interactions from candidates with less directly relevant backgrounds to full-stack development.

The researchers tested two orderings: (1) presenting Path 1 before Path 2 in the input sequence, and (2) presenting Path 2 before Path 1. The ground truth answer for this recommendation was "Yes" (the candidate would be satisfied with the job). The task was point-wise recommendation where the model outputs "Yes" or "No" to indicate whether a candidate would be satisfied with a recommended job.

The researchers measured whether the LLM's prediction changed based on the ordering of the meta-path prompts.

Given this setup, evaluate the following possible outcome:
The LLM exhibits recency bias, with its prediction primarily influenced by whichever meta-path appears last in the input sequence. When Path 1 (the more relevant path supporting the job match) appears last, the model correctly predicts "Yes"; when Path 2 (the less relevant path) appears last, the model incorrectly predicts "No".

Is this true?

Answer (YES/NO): YES